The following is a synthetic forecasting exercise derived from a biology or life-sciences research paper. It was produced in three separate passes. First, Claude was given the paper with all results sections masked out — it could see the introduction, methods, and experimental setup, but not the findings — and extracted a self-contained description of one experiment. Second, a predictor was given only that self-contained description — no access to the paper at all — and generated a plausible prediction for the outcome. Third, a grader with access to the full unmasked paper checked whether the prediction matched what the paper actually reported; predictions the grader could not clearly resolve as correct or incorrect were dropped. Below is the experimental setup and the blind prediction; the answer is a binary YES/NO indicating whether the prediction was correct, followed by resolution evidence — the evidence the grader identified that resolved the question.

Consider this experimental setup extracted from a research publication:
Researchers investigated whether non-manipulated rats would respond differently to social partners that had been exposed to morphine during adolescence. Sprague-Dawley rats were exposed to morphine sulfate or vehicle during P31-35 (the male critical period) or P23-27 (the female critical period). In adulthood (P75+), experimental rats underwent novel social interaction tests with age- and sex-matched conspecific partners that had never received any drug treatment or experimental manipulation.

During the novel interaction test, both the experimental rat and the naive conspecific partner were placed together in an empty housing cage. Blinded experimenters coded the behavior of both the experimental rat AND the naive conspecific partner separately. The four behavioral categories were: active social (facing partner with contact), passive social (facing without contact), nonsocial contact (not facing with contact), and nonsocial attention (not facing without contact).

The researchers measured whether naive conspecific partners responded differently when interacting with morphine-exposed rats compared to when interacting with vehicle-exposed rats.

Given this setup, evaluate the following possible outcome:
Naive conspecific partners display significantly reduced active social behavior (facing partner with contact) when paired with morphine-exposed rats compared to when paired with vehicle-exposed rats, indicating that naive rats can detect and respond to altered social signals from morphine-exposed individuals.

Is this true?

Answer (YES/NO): NO